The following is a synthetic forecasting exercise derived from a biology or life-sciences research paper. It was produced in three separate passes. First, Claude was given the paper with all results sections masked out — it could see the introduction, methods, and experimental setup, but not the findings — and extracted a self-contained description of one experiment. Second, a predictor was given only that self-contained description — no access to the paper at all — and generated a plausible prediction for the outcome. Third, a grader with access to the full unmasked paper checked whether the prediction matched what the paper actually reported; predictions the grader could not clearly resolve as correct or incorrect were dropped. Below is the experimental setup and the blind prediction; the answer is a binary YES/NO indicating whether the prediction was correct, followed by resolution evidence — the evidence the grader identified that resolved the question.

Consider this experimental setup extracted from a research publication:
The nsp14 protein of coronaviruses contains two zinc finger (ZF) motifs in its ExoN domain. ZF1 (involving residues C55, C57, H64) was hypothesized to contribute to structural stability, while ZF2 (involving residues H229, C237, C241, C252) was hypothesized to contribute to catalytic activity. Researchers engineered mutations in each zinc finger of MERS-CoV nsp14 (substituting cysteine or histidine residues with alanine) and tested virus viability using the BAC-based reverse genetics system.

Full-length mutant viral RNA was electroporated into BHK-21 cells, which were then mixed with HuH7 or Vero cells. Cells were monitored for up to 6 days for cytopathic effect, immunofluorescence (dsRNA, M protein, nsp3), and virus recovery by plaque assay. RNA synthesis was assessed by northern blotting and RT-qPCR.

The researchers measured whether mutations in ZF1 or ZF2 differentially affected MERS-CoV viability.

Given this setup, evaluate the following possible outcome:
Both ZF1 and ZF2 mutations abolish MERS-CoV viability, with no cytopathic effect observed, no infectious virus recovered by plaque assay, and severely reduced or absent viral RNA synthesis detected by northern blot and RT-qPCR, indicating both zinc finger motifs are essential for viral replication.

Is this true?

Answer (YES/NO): NO